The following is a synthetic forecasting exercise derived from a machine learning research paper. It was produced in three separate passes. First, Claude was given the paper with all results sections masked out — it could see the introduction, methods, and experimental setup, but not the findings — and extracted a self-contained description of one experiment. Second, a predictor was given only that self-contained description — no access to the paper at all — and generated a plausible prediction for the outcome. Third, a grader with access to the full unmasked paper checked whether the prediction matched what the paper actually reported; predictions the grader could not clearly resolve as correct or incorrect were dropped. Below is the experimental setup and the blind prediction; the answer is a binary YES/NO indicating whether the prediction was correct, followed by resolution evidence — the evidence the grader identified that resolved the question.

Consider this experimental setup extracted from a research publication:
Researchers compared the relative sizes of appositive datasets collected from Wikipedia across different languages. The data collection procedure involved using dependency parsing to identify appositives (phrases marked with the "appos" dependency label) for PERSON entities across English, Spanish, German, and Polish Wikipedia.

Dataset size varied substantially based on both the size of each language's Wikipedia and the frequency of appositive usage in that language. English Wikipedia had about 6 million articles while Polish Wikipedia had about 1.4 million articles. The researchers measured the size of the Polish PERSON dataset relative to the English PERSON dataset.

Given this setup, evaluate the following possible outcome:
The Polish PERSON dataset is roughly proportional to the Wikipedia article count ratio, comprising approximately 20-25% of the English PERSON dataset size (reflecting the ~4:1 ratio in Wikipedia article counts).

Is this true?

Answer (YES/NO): NO